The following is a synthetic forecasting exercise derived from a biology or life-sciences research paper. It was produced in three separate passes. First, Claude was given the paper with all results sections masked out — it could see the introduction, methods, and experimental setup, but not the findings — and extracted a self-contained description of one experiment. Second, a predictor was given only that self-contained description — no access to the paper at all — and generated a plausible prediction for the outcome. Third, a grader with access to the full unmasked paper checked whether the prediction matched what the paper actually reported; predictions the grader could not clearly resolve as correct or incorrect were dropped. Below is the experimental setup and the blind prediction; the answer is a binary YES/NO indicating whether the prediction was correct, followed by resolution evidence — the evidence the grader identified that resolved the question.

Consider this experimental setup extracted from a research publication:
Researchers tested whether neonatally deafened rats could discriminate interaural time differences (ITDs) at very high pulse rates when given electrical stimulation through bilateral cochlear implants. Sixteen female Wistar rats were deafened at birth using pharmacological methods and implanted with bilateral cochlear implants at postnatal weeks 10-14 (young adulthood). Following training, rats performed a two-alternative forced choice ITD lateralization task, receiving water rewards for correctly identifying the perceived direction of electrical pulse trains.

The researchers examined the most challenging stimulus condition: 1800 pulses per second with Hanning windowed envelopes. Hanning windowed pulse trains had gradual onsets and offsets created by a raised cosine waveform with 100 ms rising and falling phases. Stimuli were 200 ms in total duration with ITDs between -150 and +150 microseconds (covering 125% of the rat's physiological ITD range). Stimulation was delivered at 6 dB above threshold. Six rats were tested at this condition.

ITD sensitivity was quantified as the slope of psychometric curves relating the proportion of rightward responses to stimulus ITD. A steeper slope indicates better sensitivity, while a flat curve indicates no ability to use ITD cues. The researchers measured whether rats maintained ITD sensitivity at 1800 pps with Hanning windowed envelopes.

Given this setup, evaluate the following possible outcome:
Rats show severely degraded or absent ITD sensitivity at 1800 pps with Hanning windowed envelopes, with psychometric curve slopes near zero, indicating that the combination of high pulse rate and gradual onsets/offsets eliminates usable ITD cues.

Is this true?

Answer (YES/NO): YES